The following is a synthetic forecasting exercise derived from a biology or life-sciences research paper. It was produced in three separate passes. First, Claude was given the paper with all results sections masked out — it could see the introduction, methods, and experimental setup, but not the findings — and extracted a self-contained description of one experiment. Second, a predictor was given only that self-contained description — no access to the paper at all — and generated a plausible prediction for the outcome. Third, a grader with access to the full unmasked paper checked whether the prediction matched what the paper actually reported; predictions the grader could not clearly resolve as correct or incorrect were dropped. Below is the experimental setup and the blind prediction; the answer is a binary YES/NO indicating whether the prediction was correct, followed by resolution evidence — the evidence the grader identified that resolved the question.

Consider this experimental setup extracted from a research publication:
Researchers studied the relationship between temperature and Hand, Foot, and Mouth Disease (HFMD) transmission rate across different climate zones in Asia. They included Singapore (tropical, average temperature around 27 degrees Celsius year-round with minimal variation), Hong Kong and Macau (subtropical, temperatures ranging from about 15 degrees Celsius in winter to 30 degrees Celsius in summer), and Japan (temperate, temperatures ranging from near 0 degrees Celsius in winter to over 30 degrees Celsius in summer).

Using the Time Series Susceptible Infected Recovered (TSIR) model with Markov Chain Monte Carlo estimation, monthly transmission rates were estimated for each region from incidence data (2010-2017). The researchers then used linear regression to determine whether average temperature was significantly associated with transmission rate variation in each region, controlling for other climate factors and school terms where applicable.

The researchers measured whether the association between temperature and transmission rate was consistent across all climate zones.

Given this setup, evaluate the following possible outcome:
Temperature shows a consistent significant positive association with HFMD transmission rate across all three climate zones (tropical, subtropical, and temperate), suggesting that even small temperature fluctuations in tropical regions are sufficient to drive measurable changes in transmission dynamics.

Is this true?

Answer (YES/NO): NO